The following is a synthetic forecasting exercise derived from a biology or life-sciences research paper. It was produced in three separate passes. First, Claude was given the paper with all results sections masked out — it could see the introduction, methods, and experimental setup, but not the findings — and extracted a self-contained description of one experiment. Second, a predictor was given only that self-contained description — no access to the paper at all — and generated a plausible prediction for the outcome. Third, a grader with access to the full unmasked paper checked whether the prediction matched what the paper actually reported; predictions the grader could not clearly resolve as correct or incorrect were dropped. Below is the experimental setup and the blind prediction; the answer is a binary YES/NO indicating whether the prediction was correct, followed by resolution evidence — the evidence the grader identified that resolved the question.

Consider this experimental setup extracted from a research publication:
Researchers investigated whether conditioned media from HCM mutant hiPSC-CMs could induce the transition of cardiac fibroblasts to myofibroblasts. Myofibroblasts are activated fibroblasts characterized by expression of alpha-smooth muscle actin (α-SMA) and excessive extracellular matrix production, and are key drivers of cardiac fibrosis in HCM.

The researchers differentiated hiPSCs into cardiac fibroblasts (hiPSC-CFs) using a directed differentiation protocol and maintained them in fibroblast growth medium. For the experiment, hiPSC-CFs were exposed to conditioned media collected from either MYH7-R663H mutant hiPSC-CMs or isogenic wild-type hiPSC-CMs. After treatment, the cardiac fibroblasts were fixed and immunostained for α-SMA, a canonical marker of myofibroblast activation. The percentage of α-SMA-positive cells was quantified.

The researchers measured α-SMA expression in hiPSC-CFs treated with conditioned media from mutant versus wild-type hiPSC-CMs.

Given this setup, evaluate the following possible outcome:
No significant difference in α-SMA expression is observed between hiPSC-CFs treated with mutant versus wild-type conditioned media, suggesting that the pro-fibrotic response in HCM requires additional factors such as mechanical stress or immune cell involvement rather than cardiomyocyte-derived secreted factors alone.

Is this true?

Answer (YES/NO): NO